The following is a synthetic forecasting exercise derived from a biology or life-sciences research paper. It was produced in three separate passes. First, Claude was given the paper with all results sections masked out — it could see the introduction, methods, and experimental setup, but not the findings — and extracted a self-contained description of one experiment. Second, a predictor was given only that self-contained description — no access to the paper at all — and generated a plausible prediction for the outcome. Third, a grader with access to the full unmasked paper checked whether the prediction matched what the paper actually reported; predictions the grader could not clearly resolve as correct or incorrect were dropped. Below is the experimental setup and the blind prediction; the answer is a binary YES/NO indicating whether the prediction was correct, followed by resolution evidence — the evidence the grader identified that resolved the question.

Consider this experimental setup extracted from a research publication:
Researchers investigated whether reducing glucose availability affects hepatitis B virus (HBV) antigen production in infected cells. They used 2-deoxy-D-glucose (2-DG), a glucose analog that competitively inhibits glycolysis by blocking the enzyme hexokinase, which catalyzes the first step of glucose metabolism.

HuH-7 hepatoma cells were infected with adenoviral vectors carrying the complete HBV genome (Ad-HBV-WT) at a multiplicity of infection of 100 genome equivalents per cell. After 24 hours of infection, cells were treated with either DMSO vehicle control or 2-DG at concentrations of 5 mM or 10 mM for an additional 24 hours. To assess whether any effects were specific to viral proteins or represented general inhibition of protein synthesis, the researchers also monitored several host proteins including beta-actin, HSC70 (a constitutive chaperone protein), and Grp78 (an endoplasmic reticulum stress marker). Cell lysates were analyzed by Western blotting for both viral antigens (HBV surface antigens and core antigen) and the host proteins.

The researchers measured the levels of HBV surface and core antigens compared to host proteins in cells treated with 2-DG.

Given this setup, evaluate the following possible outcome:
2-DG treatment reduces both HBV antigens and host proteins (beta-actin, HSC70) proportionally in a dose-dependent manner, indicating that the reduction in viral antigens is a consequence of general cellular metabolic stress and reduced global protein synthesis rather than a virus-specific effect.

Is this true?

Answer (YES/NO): NO